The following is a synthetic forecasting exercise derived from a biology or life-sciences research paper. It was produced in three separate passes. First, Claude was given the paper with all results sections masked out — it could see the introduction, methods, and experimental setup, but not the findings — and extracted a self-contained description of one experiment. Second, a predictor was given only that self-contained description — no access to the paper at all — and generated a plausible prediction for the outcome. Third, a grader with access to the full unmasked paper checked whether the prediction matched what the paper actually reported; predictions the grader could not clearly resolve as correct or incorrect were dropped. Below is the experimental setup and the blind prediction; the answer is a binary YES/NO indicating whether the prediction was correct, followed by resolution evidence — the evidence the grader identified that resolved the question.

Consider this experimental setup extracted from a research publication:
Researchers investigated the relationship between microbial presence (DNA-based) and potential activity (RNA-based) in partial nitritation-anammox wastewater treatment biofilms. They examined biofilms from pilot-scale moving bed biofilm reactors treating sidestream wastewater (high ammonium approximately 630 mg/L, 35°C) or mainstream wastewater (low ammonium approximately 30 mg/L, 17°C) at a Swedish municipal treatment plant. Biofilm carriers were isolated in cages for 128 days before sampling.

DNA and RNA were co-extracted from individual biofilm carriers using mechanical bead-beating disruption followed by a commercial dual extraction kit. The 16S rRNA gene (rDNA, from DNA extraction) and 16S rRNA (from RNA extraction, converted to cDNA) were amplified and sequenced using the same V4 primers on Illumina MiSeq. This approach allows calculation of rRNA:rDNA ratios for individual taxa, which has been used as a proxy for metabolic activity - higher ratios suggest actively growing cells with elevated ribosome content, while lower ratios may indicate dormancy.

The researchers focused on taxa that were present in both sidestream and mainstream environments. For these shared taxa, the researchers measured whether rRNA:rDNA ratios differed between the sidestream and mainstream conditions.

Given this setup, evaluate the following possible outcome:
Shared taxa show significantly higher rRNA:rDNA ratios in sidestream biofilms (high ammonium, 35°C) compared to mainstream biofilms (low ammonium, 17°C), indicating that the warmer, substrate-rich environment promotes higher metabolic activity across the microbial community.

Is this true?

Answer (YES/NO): NO